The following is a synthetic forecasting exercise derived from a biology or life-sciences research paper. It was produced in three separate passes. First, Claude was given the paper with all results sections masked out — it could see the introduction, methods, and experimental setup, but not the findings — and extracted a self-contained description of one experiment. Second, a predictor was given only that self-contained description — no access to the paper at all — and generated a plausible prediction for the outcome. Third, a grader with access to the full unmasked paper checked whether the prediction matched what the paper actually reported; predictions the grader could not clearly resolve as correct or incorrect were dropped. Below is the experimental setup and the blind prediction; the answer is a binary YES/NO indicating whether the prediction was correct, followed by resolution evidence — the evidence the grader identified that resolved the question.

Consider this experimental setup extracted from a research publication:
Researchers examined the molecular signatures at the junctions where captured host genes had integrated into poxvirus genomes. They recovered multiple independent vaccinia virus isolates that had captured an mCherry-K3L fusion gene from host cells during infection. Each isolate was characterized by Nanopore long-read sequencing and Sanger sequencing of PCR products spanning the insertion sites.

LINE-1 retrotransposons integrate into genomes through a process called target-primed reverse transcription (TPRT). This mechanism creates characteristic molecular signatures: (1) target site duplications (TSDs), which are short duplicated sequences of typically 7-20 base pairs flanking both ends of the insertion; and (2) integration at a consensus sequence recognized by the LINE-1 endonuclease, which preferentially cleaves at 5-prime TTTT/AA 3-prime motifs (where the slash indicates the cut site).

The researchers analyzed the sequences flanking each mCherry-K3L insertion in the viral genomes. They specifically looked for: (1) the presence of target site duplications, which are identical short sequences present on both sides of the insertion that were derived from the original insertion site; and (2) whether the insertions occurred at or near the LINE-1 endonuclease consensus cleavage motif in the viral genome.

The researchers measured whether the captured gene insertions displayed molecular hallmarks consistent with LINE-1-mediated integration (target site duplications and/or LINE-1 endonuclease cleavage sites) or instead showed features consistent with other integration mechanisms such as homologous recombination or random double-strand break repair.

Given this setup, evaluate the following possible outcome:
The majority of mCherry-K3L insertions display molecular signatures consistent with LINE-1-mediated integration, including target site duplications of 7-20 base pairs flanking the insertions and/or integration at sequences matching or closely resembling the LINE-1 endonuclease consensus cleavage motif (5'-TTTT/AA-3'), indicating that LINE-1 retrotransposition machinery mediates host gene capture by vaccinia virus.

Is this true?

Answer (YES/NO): YES